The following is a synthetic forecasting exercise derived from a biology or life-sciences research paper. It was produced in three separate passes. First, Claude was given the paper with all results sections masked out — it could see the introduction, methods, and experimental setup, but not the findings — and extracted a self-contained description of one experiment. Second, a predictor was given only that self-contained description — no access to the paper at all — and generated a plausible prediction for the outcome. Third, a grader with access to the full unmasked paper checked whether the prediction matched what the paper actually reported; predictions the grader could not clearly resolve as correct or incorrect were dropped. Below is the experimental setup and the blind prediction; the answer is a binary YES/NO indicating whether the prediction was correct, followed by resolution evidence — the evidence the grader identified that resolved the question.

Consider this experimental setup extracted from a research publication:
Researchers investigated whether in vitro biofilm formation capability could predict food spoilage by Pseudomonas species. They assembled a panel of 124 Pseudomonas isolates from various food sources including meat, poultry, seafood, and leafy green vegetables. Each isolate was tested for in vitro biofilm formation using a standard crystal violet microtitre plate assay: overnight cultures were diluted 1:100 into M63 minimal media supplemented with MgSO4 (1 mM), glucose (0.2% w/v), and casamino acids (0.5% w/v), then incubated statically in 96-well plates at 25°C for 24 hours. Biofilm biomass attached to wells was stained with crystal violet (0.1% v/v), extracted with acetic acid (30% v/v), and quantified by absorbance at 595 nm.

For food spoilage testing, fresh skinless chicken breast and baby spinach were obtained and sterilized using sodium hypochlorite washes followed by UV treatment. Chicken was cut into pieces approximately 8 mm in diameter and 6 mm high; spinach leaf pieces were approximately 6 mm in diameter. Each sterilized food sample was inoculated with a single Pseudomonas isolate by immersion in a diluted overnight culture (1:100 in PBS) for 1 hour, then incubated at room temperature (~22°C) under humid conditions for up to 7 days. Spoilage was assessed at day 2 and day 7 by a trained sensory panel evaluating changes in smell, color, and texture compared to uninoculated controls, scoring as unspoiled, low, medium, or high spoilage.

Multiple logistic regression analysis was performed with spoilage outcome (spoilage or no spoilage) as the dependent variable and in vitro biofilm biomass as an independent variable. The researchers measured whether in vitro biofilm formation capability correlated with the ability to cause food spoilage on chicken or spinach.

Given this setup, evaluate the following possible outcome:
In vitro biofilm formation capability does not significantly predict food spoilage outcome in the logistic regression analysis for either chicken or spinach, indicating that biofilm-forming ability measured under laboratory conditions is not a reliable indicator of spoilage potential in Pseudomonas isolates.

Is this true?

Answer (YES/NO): YES